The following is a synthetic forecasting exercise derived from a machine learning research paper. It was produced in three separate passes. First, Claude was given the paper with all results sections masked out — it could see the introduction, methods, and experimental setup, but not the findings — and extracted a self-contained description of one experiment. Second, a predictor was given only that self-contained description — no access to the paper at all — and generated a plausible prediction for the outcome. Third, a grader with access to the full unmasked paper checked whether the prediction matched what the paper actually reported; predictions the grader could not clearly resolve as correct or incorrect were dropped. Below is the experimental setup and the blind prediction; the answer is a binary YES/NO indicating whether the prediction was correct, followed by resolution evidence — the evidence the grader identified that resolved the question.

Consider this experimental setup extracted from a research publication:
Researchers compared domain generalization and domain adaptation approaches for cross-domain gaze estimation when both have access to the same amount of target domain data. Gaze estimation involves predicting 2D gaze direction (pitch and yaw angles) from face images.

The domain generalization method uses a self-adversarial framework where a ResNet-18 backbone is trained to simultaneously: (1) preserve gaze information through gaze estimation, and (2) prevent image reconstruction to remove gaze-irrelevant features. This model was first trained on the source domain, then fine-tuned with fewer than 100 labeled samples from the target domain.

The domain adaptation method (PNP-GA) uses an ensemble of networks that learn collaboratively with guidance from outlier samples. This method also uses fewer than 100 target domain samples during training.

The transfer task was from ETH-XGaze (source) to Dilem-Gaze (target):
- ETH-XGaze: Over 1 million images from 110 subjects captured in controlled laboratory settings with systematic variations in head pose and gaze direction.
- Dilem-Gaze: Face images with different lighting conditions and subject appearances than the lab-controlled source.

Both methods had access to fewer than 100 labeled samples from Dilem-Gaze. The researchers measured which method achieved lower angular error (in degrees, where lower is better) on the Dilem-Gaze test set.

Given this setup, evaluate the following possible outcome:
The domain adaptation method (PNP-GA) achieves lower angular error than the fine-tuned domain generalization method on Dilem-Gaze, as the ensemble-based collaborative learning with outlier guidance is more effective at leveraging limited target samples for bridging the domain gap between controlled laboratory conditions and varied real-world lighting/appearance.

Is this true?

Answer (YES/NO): YES